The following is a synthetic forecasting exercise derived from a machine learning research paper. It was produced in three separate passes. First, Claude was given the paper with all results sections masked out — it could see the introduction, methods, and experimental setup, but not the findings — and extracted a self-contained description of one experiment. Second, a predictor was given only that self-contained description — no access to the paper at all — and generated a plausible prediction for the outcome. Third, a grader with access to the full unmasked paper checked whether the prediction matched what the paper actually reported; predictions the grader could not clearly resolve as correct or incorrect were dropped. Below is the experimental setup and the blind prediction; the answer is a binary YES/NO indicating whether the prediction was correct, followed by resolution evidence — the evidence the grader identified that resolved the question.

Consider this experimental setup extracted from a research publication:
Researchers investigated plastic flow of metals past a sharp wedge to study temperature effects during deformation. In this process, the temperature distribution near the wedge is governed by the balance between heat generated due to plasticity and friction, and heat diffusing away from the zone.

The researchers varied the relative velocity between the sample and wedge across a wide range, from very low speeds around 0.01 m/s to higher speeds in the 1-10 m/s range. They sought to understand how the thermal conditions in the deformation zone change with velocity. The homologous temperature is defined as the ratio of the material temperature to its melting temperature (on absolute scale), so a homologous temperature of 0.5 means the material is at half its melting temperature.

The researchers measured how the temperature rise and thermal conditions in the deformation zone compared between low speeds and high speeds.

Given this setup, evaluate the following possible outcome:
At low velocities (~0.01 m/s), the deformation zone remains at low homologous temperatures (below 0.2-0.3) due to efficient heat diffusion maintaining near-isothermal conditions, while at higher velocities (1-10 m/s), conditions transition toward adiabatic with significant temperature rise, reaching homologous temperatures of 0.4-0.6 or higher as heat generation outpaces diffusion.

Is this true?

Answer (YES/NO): YES